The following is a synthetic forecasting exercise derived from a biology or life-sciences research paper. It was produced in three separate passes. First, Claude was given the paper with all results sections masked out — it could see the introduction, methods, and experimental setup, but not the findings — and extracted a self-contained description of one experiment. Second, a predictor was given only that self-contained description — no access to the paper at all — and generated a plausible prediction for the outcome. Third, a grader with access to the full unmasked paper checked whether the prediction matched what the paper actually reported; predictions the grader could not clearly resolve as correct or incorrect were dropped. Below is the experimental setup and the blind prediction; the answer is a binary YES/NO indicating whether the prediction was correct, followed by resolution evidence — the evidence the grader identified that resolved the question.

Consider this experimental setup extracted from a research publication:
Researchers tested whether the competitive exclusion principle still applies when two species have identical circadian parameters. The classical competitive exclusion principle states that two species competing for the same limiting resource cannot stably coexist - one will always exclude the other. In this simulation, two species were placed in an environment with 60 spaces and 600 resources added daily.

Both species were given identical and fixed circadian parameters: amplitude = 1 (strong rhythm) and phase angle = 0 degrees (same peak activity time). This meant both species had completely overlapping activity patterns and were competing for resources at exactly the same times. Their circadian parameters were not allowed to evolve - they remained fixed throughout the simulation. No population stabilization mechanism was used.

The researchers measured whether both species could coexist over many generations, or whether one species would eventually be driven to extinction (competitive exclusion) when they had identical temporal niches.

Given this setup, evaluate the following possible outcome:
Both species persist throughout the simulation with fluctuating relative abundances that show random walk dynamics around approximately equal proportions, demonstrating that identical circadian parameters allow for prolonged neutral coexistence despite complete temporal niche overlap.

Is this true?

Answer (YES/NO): NO